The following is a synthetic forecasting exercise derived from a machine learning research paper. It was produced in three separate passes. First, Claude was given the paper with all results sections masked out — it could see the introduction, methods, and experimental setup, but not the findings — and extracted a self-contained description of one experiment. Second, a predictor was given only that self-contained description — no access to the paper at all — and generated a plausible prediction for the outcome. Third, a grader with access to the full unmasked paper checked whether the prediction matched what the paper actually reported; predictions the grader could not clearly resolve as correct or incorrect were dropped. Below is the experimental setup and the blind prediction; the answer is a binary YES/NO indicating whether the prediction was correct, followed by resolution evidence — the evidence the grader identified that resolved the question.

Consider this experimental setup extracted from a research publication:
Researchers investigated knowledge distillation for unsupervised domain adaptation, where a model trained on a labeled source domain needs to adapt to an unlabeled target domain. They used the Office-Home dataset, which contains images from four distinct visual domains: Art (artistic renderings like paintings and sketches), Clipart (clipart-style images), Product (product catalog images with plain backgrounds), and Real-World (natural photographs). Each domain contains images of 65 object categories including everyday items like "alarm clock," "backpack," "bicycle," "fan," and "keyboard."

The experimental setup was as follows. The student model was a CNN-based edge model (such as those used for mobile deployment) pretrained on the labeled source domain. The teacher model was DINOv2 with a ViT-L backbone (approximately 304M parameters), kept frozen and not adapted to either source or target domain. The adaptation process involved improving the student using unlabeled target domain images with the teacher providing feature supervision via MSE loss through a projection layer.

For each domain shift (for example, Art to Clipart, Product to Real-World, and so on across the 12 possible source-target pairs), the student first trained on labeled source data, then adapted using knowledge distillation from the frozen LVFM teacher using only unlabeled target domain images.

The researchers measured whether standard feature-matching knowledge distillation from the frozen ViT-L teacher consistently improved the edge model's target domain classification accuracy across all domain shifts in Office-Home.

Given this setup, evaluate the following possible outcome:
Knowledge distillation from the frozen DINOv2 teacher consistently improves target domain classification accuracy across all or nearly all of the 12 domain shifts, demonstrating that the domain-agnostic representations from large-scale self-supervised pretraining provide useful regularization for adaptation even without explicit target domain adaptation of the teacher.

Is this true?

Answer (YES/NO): YES